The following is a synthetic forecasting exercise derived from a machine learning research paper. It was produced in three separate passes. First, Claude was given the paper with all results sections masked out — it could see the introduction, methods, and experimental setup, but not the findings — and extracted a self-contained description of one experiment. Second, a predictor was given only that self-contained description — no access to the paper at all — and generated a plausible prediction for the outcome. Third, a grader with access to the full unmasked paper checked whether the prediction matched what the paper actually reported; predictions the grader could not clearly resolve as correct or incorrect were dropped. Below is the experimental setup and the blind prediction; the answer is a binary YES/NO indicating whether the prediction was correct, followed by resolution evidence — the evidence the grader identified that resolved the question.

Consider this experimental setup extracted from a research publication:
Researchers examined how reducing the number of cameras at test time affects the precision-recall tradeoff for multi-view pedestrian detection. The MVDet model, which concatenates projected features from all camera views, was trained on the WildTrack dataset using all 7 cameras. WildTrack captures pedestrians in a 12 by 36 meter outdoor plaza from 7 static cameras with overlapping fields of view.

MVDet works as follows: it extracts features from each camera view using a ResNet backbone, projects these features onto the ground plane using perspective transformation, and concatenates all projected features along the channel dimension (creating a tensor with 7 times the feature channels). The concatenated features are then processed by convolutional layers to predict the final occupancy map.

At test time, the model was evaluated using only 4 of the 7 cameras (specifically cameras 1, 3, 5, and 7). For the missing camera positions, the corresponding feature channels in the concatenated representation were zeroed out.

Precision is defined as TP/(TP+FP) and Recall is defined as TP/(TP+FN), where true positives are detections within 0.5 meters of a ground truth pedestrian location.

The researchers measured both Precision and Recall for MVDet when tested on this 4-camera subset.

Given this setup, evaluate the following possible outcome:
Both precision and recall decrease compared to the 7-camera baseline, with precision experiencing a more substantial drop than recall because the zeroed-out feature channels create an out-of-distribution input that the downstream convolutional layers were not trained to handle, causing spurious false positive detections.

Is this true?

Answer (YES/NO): NO